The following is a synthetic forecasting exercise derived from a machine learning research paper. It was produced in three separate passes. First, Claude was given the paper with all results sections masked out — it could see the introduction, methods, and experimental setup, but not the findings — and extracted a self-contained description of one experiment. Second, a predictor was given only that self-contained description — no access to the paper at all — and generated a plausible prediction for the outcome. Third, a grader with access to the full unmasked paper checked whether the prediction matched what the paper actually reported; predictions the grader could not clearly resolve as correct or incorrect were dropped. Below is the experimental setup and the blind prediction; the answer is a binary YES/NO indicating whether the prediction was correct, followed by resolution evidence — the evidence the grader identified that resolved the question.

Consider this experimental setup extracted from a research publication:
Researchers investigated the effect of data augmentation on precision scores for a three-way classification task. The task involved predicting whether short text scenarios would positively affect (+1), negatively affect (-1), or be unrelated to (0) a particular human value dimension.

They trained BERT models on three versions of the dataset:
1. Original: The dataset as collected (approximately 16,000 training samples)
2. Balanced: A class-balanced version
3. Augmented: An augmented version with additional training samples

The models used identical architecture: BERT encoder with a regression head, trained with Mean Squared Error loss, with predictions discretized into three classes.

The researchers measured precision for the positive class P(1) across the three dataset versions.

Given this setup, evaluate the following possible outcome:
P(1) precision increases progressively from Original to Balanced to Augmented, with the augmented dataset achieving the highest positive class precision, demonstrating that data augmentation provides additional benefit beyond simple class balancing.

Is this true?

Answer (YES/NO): NO